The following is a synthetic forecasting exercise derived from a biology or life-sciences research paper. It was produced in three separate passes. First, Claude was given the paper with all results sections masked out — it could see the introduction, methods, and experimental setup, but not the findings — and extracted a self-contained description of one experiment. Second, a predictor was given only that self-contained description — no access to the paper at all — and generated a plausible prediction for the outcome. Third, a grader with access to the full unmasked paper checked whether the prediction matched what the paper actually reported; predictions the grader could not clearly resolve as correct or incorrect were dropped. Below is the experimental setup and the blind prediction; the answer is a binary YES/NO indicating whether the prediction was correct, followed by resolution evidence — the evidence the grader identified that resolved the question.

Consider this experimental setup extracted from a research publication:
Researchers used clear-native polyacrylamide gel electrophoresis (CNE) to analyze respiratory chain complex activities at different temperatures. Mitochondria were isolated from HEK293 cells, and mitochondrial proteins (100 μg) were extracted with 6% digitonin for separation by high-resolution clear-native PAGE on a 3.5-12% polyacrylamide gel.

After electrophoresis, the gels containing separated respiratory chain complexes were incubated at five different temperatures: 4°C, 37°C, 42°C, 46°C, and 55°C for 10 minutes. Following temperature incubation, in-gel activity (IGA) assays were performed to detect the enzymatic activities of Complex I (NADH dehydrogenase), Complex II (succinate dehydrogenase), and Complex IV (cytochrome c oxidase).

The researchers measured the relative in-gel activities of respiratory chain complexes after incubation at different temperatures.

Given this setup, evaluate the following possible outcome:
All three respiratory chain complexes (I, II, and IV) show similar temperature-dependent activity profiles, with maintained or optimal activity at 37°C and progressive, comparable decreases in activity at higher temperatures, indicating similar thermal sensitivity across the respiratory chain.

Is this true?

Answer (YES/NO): NO